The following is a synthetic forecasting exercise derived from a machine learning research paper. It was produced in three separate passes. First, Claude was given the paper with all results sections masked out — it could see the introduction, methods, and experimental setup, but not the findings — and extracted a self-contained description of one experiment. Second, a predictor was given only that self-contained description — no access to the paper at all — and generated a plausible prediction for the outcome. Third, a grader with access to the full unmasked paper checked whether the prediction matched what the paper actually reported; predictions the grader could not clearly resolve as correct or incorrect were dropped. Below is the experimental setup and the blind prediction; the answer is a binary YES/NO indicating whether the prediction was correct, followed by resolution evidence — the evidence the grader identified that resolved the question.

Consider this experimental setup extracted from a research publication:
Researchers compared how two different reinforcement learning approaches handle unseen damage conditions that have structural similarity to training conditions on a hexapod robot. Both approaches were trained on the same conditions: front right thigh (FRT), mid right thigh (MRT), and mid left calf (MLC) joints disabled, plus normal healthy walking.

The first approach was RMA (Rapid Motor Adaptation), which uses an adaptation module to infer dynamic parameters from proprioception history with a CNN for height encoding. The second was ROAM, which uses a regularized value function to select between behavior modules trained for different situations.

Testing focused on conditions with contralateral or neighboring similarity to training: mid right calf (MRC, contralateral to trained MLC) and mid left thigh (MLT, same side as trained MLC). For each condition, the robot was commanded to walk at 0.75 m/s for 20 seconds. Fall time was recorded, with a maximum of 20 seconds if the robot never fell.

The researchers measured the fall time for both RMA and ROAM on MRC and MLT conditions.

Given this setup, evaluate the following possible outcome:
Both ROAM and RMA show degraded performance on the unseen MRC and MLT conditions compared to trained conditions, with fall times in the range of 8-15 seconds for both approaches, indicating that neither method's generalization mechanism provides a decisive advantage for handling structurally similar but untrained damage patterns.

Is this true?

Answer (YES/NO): NO